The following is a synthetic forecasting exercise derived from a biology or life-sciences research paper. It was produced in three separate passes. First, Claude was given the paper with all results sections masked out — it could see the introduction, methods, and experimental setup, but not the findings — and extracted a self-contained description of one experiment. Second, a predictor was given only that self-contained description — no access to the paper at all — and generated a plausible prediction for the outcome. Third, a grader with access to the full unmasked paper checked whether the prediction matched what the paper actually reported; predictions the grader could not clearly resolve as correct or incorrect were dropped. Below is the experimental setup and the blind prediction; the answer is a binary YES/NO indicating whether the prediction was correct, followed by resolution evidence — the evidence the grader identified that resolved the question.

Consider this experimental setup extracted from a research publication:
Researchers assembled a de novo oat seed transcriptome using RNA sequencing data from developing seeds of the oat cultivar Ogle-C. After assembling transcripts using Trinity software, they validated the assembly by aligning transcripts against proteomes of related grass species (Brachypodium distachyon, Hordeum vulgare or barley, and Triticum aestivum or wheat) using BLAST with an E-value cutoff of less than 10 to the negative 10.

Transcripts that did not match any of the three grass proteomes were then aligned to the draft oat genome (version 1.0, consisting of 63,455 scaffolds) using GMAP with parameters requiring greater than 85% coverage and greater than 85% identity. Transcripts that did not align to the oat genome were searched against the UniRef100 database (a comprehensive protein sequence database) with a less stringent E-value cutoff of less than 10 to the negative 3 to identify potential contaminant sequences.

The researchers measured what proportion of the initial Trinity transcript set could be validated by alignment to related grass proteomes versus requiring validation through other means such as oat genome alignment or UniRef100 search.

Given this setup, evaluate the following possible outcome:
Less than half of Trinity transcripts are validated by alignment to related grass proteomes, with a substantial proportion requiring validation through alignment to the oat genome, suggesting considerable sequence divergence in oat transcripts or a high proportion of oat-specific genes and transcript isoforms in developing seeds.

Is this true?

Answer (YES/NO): YES